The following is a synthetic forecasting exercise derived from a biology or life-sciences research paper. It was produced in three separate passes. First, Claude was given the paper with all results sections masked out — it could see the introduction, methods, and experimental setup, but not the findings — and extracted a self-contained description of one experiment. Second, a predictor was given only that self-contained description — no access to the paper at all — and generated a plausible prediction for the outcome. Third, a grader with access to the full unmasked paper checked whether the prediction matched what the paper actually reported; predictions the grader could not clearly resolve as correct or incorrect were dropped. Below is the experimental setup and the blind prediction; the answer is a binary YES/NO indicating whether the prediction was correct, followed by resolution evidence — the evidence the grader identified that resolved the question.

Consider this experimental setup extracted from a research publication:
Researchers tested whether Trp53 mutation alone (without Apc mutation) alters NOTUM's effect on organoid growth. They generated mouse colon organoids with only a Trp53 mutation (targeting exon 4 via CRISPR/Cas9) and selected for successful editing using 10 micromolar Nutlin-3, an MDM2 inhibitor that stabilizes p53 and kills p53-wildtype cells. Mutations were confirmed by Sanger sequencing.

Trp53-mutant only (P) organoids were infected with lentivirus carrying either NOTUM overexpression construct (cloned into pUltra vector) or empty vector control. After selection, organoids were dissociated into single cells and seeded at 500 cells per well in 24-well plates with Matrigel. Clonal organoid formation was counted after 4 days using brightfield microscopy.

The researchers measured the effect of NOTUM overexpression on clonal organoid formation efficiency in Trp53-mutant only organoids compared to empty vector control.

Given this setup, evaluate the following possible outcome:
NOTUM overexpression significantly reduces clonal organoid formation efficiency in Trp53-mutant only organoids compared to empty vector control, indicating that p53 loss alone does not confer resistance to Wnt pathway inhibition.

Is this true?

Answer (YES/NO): YES